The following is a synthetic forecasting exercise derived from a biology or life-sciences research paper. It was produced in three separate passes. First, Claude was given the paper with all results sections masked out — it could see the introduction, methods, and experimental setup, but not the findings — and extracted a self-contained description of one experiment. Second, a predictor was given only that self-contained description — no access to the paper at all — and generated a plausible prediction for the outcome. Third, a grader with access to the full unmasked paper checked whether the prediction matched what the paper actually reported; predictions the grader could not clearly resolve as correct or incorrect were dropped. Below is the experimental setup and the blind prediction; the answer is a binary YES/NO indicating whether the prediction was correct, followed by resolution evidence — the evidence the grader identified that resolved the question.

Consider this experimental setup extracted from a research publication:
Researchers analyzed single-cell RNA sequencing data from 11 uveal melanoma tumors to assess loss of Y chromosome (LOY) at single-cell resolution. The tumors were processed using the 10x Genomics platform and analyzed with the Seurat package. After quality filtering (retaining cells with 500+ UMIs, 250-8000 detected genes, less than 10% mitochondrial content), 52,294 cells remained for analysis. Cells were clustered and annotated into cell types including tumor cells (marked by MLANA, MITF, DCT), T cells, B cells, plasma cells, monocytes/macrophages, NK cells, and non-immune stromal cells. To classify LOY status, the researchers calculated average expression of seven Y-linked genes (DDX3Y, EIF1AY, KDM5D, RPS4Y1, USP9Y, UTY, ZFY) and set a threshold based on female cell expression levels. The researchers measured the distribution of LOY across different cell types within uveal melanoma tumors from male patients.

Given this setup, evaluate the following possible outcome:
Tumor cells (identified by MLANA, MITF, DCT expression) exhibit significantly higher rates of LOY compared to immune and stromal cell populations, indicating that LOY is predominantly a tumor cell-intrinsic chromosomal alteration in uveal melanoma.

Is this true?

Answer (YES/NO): YES